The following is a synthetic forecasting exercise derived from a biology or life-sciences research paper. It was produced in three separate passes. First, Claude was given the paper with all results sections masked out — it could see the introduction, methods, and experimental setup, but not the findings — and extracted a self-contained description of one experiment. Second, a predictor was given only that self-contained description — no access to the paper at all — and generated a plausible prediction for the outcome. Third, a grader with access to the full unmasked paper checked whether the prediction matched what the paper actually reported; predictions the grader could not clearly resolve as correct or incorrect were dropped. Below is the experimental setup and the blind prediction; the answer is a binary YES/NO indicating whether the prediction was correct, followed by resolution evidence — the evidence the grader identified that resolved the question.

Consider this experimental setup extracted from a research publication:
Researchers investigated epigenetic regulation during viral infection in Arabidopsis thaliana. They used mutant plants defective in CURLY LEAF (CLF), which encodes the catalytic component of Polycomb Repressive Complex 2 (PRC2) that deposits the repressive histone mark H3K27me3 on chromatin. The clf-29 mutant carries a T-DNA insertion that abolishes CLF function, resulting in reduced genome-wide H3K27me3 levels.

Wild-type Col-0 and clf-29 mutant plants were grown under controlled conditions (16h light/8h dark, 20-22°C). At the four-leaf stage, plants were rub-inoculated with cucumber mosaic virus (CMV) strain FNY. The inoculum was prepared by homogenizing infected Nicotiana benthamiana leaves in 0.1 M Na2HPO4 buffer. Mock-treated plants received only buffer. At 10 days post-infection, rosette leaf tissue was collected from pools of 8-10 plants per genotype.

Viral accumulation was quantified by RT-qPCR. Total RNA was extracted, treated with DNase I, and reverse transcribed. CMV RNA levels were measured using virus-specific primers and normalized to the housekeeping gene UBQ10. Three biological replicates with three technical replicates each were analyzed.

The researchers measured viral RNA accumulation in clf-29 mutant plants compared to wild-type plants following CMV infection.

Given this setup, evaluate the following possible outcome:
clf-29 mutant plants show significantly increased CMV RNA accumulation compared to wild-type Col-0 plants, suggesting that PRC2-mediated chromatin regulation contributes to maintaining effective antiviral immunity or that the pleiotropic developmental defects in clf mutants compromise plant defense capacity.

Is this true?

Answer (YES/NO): NO